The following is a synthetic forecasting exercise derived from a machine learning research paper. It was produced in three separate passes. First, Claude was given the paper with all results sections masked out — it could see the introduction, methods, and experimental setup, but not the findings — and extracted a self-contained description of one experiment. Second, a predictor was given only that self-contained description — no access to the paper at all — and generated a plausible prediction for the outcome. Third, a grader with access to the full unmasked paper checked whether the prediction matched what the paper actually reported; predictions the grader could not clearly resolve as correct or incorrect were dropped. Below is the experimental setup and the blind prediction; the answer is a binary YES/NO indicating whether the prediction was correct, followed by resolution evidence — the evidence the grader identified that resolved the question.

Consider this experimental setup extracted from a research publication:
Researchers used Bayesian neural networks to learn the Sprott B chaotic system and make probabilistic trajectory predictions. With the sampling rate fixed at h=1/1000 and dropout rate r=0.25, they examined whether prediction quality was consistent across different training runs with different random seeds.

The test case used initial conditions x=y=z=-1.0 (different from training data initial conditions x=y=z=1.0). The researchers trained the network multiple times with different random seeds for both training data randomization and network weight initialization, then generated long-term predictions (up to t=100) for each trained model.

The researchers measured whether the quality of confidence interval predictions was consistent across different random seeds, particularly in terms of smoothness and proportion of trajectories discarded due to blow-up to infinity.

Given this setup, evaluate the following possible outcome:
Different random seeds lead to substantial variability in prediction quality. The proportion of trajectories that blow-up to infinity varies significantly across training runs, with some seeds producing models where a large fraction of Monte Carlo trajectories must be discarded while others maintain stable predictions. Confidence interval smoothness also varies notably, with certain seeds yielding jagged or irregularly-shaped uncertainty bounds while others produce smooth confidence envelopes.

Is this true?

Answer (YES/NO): YES